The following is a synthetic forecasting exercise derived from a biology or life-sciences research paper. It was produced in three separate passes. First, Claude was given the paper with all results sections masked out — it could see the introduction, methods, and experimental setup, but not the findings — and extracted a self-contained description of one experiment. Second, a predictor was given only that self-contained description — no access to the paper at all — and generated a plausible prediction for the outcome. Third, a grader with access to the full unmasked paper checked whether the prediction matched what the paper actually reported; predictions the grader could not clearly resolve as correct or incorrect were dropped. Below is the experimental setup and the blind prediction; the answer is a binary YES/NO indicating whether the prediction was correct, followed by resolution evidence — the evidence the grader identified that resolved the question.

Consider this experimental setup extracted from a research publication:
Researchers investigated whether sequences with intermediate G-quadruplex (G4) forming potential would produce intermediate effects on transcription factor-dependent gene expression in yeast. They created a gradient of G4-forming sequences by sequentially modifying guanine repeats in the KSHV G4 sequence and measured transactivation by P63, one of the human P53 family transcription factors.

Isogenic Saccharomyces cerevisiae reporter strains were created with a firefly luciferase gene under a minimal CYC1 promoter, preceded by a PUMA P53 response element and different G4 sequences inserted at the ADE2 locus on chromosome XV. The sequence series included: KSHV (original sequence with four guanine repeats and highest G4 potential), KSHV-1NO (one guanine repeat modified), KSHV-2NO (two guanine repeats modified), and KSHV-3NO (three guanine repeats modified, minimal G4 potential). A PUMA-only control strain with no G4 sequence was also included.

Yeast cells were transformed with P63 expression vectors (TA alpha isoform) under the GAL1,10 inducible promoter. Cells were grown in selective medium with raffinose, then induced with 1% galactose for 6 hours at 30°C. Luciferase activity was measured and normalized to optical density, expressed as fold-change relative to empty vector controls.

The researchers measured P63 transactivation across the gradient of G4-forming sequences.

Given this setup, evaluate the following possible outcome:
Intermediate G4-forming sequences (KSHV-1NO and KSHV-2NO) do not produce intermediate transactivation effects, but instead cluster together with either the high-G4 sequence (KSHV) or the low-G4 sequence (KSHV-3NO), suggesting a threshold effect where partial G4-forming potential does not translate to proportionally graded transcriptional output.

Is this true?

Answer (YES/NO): NO